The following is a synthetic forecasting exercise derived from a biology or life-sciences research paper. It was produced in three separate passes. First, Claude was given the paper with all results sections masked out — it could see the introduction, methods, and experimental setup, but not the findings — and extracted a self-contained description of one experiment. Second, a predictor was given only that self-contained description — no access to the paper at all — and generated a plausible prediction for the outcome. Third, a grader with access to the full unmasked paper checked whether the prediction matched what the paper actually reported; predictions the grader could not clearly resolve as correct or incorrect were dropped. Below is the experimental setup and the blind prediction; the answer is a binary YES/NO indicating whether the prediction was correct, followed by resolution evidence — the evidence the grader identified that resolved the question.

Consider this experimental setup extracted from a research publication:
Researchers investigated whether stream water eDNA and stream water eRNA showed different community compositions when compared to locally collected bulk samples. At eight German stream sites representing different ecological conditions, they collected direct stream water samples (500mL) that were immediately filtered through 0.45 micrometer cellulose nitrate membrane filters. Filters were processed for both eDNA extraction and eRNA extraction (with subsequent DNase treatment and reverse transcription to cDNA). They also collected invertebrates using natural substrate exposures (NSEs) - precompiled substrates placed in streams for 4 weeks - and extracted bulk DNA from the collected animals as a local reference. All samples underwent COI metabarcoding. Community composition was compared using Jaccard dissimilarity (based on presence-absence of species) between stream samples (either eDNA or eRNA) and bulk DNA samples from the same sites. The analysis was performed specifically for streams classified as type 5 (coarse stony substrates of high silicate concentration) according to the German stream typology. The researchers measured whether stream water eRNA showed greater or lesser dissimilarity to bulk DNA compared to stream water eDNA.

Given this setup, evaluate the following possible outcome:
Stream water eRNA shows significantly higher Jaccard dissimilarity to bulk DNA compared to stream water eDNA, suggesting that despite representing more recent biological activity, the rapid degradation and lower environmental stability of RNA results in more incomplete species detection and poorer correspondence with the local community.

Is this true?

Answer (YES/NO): YES